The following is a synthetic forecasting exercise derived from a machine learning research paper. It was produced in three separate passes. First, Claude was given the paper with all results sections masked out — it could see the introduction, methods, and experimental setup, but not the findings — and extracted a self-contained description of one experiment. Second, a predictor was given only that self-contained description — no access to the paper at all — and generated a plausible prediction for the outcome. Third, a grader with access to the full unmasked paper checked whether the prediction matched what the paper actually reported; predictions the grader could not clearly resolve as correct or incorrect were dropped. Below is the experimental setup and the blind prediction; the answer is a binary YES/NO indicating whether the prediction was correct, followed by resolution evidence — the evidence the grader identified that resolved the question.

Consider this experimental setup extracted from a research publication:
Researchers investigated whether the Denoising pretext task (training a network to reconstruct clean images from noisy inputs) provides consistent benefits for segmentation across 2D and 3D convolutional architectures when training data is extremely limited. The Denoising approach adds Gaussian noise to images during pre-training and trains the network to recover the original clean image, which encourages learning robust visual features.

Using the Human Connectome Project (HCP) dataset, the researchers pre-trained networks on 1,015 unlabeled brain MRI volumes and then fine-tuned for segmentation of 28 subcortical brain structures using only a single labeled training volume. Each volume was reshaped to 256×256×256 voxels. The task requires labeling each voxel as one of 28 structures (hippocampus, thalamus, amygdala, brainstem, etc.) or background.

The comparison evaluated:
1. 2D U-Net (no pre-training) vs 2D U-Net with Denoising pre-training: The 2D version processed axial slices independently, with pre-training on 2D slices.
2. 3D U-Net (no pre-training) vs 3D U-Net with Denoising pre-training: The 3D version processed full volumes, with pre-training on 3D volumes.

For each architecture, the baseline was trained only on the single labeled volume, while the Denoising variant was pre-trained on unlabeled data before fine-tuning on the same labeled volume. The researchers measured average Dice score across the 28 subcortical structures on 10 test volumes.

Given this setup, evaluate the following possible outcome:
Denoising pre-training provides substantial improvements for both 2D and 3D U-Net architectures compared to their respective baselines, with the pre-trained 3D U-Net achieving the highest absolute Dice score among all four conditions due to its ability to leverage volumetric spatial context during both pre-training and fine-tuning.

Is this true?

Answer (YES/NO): NO